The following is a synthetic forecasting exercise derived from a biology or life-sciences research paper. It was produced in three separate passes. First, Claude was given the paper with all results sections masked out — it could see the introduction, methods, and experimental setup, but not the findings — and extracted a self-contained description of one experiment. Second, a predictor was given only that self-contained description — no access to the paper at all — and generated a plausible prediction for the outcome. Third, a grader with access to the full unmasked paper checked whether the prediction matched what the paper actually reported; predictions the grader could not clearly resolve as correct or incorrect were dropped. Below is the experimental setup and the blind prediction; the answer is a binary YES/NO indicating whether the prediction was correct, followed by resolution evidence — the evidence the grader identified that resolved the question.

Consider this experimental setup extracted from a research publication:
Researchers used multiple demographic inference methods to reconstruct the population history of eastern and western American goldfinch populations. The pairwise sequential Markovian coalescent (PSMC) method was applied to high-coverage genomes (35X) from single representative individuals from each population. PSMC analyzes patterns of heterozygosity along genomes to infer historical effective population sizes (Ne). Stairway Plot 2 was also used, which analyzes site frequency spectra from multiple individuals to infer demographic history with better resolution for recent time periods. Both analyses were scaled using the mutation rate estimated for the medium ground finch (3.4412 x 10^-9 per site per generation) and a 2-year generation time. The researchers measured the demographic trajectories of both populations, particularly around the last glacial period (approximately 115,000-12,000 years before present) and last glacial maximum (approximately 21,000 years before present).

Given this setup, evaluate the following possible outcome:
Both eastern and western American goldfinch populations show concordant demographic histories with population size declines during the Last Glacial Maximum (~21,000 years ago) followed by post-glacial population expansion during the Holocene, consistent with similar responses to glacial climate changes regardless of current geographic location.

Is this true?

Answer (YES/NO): NO